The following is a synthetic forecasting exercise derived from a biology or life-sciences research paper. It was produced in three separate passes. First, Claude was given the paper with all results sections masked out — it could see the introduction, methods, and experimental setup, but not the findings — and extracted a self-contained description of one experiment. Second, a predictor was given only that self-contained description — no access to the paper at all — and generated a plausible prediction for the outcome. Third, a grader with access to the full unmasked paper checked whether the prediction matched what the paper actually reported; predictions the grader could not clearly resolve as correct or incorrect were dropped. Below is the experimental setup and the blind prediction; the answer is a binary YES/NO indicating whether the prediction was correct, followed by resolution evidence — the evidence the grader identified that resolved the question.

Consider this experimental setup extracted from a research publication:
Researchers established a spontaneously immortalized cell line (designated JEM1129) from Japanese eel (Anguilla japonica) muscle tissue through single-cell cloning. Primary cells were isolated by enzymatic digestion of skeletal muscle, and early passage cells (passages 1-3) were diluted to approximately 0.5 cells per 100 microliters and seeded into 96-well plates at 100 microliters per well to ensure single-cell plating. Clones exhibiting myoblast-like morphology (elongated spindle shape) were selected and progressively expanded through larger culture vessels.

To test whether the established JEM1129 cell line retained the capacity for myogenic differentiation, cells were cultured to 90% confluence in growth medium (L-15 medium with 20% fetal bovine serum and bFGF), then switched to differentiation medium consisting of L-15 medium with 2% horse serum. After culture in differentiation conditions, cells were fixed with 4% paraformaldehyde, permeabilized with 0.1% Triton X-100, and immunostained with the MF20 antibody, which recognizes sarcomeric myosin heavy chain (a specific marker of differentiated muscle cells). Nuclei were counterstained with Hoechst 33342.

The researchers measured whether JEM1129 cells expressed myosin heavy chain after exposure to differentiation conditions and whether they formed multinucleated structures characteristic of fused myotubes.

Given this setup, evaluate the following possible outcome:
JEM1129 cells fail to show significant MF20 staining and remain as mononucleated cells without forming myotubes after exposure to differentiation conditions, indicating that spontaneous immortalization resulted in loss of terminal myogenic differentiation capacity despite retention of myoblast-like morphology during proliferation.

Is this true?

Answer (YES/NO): NO